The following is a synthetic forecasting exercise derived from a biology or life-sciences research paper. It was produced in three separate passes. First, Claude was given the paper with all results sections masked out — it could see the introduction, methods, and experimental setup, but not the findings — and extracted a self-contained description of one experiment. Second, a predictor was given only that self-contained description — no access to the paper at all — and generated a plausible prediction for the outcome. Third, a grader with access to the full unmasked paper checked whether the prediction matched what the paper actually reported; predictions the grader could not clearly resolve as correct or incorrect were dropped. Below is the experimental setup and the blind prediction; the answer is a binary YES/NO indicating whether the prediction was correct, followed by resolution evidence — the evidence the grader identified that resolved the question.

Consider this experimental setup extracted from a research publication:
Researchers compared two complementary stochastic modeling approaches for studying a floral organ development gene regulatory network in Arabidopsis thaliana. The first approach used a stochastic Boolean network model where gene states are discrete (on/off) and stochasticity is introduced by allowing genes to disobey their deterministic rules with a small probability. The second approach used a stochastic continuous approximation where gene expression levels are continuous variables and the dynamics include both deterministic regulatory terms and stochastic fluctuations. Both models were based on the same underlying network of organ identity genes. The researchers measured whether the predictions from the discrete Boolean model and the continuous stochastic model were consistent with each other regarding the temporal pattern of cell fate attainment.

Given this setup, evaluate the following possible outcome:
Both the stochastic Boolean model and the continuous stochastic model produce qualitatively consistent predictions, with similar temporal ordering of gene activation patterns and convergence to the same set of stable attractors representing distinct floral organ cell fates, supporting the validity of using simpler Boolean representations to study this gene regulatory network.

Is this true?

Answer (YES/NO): YES